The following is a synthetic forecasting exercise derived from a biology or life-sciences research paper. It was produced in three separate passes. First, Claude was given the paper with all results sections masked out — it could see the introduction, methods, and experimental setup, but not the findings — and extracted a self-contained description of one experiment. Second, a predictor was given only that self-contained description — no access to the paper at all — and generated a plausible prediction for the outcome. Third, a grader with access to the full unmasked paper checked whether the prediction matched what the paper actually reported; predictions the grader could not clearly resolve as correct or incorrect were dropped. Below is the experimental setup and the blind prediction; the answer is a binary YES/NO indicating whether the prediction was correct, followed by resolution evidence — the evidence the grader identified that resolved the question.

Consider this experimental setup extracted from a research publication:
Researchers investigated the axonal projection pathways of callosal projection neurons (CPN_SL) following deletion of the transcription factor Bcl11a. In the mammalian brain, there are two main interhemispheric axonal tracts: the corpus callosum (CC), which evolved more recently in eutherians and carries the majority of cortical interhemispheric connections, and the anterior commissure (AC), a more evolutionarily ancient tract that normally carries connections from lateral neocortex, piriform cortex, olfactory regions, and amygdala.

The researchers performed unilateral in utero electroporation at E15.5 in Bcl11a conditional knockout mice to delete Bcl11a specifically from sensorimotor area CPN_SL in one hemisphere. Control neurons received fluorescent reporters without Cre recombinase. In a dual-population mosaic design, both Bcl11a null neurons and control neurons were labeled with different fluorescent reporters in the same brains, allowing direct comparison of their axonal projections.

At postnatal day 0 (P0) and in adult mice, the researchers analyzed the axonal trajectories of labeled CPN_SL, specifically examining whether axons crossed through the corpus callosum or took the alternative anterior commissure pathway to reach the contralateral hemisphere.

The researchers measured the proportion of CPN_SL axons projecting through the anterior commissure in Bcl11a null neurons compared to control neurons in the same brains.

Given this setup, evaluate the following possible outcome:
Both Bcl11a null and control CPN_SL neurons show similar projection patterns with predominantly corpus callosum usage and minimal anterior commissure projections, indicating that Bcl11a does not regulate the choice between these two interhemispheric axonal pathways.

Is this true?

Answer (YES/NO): NO